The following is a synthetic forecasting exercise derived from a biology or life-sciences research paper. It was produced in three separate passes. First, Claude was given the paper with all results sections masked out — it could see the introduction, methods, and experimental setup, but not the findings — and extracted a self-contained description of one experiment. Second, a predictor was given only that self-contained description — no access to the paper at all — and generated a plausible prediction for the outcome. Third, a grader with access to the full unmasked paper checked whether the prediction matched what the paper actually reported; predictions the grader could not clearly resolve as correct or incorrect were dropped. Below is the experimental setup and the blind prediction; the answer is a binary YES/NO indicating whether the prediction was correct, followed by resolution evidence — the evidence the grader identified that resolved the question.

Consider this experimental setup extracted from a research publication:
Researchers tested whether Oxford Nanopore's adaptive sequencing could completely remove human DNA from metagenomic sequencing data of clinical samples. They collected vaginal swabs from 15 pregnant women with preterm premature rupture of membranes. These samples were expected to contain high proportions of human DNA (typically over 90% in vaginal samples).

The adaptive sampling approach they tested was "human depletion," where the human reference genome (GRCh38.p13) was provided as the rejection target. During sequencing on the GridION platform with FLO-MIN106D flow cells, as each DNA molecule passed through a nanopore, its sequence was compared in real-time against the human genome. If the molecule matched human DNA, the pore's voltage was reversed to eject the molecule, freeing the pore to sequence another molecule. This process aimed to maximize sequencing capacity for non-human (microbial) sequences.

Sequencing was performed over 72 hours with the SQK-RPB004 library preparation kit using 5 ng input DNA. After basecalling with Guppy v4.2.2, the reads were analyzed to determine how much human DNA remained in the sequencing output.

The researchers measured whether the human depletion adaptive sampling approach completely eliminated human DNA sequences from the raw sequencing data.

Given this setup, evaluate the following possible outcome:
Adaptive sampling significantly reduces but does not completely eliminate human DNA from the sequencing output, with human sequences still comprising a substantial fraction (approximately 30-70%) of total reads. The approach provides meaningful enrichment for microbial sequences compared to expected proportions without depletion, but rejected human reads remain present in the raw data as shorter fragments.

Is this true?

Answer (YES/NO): YES